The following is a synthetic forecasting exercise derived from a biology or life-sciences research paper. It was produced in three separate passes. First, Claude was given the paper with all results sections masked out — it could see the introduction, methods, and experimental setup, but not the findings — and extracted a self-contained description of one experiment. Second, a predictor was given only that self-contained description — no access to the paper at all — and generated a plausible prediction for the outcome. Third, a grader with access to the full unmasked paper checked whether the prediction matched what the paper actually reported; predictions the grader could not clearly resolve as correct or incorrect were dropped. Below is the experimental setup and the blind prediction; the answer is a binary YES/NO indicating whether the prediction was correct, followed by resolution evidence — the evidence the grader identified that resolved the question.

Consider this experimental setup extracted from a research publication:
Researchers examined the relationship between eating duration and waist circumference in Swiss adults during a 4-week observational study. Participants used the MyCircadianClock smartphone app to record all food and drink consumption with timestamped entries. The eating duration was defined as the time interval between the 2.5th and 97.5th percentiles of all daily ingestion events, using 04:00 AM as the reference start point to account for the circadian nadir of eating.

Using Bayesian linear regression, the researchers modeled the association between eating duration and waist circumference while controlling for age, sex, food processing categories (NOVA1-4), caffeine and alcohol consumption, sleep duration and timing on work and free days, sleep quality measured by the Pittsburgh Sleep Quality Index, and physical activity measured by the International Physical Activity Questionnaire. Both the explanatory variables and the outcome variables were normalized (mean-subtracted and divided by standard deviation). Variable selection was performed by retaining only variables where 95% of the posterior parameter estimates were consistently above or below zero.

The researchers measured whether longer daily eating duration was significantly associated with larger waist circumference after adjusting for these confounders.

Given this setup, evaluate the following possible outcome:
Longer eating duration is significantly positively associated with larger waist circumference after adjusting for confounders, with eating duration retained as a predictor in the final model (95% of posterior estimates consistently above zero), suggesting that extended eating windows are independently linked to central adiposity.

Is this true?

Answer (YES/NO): NO